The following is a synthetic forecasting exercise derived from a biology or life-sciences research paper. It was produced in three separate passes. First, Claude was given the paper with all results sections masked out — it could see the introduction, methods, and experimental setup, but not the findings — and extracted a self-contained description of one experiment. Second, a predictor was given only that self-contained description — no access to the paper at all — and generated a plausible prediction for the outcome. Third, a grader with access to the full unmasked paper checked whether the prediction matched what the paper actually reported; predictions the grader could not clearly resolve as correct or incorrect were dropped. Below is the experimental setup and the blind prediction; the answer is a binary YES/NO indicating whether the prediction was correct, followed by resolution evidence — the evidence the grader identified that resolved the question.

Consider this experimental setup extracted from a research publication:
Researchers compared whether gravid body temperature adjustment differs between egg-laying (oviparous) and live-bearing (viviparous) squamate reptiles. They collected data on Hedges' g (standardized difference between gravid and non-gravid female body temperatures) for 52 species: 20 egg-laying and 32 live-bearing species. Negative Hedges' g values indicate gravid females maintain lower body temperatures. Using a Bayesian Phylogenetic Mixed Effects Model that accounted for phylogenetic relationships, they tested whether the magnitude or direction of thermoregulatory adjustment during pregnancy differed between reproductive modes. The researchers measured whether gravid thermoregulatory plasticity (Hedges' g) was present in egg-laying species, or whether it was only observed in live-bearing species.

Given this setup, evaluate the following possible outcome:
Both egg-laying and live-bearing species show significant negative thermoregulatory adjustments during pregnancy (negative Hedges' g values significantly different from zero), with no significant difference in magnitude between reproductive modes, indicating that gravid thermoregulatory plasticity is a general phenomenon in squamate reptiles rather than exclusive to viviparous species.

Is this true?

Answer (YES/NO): YES